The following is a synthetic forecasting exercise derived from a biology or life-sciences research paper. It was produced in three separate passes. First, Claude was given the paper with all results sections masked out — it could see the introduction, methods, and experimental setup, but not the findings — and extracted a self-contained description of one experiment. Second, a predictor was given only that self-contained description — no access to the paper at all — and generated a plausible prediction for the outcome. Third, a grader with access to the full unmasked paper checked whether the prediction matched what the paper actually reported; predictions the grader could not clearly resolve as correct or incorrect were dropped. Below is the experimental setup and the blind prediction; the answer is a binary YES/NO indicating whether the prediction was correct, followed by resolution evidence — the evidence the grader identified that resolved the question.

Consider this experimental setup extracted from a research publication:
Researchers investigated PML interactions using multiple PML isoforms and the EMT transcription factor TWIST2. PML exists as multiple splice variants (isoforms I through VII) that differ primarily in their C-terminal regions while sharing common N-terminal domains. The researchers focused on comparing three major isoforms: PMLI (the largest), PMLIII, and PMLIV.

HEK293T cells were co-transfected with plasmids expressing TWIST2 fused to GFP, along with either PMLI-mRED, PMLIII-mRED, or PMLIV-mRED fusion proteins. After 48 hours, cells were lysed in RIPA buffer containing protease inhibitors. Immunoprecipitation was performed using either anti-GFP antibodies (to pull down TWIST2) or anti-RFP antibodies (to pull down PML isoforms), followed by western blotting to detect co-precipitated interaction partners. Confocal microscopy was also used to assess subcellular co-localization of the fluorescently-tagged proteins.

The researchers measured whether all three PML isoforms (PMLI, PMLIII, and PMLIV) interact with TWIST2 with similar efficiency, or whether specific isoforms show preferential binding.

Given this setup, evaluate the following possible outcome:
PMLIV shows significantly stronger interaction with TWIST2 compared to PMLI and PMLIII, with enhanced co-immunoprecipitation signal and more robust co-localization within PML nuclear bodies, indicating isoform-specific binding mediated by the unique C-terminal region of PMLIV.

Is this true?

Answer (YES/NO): YES